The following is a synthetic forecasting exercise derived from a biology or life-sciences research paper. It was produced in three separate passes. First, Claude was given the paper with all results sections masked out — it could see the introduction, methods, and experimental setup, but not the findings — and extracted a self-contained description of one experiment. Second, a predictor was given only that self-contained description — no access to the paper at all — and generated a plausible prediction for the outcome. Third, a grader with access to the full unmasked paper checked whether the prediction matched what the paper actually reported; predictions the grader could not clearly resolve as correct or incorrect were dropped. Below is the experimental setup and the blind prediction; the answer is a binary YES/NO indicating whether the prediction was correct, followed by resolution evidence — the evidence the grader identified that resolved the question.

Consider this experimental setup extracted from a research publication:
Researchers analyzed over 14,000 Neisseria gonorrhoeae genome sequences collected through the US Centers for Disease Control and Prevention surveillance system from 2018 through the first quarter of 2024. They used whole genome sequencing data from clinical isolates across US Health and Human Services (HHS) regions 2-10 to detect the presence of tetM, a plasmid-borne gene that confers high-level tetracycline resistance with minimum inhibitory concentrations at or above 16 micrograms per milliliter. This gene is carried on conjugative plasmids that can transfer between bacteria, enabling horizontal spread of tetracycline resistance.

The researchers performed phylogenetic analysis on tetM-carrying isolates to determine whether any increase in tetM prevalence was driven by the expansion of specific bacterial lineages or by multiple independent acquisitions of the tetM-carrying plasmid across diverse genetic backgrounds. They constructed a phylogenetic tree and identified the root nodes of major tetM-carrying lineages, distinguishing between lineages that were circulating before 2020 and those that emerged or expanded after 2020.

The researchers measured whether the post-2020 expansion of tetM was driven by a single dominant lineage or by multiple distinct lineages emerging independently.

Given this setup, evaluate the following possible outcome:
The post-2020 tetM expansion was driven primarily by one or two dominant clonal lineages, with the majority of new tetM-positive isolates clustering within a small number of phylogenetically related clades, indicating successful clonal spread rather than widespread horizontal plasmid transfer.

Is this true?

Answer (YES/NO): NO